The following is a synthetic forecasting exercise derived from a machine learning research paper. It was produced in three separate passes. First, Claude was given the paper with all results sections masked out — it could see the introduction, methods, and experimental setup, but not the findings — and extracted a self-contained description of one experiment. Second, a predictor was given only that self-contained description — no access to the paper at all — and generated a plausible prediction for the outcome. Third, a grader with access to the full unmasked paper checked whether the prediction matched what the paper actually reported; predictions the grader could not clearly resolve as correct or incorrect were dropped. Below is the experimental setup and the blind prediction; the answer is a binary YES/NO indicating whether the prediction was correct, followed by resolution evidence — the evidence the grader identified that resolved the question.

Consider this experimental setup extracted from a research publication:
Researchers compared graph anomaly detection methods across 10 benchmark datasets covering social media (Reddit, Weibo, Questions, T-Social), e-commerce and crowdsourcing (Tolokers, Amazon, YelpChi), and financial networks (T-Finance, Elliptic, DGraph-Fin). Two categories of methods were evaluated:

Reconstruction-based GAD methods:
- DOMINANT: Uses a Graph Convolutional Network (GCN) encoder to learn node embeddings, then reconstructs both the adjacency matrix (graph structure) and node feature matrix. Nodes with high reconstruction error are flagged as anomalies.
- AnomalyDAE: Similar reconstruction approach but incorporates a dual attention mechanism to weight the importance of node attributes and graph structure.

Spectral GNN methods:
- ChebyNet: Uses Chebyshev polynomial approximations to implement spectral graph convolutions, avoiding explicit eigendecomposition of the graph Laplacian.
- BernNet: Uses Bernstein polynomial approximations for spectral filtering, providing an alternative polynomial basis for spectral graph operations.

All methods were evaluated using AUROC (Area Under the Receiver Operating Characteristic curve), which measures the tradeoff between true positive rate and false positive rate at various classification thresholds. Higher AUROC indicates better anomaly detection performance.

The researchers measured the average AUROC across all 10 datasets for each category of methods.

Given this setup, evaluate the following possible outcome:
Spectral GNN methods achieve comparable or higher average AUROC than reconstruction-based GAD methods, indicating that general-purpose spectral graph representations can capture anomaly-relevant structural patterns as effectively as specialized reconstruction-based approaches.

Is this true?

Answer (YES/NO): YES